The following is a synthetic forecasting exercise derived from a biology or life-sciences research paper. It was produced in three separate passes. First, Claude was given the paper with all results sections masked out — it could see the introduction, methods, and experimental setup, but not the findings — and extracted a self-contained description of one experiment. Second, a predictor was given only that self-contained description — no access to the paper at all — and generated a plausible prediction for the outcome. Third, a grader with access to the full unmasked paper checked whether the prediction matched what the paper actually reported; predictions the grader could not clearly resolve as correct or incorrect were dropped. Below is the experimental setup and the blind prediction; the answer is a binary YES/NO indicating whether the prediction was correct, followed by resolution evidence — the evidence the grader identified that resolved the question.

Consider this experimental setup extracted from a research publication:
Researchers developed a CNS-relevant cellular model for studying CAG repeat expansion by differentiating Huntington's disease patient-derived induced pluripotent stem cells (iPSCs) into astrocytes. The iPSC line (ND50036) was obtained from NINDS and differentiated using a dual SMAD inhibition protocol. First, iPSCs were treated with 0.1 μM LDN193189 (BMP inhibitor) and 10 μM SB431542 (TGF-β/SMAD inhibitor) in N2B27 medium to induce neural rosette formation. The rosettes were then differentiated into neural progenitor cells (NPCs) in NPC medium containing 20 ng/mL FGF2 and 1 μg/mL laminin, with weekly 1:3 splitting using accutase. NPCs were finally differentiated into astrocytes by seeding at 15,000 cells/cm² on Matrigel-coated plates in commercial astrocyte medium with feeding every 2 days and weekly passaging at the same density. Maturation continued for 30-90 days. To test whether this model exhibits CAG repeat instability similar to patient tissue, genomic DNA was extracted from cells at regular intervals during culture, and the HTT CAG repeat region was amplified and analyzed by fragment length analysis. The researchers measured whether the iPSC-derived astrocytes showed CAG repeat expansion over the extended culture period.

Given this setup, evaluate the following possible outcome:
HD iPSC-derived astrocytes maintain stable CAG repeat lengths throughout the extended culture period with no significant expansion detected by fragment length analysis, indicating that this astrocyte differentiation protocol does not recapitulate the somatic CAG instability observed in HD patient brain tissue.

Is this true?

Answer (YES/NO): NO